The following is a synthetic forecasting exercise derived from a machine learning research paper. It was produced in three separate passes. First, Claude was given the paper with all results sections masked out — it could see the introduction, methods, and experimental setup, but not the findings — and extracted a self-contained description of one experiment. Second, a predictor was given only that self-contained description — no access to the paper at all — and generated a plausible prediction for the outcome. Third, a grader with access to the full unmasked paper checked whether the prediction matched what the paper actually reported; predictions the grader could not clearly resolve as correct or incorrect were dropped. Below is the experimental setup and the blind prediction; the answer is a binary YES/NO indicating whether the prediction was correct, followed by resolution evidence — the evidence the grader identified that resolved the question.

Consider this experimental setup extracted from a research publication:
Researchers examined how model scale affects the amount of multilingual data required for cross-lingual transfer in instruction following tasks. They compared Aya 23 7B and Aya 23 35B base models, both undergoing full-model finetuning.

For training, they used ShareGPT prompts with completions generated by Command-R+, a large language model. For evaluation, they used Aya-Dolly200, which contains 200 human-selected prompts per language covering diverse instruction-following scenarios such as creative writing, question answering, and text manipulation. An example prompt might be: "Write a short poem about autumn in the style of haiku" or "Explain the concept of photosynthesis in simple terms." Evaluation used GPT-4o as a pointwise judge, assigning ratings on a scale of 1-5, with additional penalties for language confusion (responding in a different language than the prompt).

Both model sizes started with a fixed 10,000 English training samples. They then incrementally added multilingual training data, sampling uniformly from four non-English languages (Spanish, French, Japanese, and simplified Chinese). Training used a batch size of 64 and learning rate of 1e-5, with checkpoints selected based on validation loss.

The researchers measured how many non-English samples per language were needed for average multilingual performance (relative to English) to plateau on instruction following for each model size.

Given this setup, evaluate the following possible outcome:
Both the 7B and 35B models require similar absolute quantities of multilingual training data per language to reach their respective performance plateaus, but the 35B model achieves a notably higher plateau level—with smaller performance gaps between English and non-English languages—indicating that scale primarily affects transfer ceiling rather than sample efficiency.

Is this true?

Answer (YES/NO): YES